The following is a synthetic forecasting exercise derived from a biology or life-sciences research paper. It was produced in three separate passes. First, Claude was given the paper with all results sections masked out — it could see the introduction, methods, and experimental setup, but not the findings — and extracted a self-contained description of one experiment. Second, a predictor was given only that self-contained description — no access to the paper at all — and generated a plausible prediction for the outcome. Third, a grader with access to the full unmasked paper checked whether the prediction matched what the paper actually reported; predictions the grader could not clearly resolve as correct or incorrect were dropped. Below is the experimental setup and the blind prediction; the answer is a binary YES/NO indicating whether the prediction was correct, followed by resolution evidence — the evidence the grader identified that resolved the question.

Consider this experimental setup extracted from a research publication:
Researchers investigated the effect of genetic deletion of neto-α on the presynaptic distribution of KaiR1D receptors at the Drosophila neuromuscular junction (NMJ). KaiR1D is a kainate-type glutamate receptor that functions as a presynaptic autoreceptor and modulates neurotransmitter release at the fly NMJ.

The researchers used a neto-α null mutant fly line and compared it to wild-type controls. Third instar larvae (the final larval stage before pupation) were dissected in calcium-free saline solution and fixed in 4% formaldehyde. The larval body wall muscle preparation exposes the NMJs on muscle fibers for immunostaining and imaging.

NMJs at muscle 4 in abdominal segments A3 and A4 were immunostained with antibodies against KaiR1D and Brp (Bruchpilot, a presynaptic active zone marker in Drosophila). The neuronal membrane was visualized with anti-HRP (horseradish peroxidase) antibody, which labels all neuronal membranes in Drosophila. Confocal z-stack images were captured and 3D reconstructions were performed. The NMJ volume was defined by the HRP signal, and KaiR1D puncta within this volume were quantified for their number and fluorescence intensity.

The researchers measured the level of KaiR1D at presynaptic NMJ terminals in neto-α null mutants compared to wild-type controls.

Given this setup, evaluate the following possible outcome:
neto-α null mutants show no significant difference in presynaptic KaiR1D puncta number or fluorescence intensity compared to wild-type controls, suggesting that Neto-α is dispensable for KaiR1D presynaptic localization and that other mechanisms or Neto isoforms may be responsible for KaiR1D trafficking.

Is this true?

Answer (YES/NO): NO